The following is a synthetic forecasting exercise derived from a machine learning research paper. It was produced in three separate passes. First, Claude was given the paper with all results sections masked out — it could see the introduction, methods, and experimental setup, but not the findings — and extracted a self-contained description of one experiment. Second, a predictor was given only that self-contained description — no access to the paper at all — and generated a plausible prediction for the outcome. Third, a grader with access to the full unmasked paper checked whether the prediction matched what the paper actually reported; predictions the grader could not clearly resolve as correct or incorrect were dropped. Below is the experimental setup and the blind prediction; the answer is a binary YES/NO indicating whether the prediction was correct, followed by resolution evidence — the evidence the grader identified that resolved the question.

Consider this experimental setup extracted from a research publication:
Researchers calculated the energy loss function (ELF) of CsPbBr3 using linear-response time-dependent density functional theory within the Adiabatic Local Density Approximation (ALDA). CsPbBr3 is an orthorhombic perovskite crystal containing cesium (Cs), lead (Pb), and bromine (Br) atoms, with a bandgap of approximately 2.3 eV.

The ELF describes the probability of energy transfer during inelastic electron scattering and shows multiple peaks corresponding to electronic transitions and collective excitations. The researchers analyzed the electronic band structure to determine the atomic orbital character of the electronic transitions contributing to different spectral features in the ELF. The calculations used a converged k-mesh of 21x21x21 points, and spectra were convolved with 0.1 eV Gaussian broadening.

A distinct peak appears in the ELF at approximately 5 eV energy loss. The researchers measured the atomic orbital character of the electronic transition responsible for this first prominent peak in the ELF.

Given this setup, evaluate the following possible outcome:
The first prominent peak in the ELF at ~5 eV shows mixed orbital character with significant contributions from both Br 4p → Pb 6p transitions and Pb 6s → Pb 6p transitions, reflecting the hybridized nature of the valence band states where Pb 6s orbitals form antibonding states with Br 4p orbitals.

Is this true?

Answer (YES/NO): NO